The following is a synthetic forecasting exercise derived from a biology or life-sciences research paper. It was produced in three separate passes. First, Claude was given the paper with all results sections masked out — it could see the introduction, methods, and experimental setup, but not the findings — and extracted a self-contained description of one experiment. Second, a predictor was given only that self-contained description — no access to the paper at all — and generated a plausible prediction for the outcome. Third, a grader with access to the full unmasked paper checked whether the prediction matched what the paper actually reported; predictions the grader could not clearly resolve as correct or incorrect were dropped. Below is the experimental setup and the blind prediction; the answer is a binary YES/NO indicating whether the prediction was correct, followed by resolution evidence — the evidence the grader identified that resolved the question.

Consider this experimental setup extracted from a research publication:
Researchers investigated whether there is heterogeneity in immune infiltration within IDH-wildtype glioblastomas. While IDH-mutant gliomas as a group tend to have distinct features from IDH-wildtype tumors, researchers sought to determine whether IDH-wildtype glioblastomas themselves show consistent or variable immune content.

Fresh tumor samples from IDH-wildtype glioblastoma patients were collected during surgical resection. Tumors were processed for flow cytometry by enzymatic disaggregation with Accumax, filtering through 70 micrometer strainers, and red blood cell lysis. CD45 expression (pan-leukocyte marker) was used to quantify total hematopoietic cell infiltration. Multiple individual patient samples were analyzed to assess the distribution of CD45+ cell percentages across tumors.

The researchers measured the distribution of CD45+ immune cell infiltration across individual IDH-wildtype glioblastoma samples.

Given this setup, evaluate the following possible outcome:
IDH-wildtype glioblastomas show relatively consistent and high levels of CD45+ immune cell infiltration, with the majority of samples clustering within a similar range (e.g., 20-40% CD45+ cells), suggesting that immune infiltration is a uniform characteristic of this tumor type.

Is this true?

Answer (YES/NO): NO